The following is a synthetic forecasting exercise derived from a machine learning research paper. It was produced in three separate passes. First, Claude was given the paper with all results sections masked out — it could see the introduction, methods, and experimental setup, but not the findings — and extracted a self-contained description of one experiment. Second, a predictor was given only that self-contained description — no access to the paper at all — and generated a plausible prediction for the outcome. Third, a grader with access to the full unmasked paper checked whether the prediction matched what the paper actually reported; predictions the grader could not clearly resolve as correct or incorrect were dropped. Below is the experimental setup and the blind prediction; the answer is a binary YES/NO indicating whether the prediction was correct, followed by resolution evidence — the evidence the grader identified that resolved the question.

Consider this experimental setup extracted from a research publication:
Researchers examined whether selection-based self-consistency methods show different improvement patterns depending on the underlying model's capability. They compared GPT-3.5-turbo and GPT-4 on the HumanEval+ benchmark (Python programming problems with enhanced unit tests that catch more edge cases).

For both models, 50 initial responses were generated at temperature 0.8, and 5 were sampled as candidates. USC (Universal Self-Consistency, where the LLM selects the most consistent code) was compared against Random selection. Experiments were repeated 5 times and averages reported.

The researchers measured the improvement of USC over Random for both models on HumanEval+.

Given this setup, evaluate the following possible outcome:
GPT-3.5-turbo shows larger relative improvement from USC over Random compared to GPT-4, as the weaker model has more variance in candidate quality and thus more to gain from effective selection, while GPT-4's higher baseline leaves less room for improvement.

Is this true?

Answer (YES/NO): NO